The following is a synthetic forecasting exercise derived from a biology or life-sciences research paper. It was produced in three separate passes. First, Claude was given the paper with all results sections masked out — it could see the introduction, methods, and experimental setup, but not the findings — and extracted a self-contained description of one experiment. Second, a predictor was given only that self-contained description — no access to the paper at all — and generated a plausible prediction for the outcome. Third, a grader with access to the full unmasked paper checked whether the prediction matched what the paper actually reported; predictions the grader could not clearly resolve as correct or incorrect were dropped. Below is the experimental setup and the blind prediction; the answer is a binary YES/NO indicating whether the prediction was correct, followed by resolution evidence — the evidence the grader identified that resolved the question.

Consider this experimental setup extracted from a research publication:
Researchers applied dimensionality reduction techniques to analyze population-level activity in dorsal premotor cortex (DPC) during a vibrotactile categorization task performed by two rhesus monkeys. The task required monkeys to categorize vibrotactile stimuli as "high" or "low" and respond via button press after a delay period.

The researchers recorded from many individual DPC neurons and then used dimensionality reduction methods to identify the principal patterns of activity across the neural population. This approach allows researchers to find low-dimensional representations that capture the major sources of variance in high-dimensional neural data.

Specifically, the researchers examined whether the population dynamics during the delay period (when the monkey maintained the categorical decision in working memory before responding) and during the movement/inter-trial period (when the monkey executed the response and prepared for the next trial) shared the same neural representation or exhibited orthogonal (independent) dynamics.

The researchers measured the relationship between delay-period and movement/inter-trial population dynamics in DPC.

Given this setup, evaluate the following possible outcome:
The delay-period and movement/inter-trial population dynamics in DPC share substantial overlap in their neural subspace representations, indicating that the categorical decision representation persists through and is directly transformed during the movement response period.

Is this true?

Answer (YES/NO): NO